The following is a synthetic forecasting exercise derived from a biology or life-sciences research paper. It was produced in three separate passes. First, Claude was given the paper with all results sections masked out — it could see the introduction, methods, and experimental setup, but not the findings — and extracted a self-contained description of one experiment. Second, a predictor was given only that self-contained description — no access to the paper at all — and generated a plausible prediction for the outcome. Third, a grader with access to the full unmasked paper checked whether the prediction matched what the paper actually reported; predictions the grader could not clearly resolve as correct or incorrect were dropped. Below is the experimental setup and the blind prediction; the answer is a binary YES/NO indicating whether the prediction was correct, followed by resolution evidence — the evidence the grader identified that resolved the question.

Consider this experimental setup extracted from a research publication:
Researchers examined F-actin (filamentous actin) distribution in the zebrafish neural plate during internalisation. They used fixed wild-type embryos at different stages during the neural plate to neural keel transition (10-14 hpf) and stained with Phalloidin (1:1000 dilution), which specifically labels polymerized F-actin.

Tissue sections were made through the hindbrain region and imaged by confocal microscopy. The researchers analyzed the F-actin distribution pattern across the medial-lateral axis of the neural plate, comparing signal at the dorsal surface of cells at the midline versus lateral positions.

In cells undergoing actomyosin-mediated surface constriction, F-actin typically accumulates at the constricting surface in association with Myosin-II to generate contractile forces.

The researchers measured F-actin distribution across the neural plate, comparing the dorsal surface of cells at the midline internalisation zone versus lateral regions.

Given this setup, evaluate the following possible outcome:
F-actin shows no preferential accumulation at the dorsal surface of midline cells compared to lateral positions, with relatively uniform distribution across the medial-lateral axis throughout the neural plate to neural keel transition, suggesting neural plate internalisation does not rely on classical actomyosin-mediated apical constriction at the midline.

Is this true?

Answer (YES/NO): NO